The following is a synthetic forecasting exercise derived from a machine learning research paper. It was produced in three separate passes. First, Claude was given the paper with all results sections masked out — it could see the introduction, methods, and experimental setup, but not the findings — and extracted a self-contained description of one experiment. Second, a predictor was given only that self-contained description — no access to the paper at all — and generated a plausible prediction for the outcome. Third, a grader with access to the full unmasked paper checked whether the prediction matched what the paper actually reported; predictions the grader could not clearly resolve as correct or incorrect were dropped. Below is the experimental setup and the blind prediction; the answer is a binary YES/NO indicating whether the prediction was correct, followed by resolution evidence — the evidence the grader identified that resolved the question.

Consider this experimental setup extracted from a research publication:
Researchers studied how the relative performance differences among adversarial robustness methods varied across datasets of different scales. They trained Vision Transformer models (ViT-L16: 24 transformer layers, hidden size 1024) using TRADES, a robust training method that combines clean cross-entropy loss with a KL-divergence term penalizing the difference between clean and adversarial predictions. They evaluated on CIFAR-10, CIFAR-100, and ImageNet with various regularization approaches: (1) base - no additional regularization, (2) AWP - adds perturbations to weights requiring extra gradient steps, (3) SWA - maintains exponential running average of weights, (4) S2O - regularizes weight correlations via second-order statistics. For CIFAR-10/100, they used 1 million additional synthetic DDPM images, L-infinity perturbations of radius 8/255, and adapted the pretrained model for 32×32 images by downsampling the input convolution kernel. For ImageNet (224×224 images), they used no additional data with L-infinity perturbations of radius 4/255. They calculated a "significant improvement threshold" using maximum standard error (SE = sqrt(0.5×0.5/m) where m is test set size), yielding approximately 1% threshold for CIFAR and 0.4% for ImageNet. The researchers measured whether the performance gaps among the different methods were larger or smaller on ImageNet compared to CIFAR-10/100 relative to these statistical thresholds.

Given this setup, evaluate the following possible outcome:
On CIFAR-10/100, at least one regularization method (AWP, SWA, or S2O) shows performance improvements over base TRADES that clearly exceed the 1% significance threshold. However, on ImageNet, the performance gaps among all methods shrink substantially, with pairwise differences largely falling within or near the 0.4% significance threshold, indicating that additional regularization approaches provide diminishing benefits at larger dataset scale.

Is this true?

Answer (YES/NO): NO